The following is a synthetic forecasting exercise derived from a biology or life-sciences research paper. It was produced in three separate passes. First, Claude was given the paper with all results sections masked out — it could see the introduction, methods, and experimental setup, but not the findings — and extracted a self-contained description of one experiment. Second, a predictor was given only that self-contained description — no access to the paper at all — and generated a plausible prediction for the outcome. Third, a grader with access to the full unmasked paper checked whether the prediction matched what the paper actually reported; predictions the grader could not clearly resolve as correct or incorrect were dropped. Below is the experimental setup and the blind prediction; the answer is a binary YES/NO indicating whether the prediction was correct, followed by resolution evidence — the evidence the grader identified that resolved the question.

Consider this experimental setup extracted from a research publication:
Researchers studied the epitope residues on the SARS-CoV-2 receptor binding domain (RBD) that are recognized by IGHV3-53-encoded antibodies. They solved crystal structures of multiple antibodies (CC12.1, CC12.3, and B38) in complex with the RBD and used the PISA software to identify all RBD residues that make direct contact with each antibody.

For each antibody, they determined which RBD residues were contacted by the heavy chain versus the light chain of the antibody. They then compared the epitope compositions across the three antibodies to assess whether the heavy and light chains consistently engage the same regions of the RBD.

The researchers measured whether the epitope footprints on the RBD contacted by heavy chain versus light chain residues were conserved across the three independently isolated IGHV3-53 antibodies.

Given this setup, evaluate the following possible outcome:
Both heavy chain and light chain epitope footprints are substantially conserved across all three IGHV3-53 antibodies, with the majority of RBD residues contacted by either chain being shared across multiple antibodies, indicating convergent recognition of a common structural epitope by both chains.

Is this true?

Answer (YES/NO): NO